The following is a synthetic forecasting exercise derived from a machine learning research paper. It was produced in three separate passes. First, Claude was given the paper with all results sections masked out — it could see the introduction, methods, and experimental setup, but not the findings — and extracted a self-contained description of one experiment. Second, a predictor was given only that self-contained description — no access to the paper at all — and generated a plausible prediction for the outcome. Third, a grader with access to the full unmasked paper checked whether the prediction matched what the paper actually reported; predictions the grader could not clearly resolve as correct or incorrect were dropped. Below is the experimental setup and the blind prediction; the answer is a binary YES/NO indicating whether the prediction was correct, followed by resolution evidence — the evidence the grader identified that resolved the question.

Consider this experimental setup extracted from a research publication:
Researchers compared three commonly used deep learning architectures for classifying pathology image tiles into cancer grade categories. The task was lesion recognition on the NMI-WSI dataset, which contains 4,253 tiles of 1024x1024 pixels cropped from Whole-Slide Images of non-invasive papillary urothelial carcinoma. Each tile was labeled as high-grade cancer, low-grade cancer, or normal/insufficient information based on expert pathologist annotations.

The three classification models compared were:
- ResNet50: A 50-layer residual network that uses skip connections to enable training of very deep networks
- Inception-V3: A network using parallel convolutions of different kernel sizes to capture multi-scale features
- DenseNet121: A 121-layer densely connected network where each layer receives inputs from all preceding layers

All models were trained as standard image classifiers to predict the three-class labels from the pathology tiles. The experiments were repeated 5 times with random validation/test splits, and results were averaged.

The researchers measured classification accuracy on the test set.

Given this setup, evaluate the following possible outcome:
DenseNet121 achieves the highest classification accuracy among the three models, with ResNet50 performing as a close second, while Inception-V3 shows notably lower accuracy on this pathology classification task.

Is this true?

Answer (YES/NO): NO